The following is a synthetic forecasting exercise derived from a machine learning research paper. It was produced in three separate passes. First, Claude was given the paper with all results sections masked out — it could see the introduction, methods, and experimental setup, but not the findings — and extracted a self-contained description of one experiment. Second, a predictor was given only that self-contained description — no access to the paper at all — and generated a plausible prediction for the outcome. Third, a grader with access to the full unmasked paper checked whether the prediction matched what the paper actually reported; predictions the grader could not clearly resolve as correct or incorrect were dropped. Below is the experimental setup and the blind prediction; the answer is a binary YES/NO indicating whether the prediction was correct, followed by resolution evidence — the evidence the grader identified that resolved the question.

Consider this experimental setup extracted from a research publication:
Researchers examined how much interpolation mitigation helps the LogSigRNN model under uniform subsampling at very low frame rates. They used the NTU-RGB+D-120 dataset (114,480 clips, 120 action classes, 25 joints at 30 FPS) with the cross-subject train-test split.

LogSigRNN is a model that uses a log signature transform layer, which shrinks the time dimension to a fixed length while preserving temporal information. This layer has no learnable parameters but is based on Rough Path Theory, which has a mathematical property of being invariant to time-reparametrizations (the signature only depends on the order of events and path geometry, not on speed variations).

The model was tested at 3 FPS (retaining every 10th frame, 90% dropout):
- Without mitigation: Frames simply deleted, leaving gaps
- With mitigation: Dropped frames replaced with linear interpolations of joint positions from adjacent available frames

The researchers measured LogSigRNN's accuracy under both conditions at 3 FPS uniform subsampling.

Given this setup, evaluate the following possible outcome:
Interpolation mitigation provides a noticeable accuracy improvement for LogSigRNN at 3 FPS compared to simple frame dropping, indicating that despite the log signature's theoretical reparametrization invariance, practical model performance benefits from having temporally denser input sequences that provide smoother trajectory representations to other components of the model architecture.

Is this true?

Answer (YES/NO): YES